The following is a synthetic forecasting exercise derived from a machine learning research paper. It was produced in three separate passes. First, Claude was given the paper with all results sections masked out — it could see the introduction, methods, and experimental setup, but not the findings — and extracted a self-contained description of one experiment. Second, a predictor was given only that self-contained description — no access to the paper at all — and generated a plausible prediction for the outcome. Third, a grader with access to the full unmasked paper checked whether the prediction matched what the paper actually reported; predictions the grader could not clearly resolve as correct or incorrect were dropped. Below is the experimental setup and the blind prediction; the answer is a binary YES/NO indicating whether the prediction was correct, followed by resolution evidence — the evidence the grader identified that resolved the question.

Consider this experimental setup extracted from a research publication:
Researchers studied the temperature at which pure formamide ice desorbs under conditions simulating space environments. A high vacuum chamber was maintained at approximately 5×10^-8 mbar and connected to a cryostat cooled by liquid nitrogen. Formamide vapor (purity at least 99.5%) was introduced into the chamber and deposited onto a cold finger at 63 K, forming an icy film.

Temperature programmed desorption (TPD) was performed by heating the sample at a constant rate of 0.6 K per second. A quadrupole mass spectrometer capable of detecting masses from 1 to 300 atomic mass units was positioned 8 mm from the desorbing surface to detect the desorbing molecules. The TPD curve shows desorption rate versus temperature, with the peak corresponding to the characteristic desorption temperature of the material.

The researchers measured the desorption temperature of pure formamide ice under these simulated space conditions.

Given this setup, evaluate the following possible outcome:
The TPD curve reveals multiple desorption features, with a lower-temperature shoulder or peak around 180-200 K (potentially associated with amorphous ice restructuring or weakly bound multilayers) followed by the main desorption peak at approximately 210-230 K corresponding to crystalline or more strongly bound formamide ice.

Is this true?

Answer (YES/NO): NO